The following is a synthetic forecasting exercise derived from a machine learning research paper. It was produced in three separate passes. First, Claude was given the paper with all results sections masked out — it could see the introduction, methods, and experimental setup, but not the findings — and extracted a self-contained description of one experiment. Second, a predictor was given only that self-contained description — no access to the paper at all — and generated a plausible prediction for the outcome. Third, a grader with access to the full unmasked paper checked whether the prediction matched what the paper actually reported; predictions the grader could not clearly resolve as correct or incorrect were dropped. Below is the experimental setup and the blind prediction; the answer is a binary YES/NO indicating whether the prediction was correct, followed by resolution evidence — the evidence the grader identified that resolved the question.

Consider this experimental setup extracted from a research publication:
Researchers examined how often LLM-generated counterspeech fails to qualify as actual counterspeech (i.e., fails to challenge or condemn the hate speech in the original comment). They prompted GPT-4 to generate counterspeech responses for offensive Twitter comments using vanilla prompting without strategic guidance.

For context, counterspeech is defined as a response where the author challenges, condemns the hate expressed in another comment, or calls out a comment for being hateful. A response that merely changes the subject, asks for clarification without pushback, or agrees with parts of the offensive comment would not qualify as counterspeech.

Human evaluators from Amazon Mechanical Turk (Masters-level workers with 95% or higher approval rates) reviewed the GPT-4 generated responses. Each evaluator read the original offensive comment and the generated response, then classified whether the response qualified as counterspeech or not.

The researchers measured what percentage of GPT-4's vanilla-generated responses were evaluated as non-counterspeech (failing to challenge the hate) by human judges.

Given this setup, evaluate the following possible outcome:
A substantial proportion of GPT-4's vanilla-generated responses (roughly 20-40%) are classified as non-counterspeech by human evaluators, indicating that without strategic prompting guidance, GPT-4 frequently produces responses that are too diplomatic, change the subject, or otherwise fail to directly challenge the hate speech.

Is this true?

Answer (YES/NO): NO